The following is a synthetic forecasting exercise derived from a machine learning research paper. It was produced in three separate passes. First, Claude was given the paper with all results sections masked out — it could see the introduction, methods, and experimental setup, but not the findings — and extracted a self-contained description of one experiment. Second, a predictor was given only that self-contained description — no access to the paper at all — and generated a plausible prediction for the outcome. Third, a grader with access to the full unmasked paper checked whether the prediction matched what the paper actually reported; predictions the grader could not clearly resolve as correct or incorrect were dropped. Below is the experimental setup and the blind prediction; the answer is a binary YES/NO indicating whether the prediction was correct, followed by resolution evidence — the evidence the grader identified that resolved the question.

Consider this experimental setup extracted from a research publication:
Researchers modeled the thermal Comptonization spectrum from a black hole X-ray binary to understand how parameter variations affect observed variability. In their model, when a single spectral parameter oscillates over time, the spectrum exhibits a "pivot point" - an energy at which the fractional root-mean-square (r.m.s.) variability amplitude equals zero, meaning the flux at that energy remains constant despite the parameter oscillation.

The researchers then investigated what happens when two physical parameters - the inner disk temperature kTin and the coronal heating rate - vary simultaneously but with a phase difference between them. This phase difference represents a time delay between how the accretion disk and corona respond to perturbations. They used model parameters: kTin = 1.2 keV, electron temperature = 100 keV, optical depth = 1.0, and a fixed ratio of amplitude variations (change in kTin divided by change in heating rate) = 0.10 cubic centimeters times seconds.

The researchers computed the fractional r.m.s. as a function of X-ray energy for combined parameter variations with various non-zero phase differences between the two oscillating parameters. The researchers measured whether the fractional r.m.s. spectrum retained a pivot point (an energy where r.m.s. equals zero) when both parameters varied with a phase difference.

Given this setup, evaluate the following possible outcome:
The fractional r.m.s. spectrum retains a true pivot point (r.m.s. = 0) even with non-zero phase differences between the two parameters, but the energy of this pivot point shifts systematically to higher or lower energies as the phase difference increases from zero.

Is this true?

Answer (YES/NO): NO